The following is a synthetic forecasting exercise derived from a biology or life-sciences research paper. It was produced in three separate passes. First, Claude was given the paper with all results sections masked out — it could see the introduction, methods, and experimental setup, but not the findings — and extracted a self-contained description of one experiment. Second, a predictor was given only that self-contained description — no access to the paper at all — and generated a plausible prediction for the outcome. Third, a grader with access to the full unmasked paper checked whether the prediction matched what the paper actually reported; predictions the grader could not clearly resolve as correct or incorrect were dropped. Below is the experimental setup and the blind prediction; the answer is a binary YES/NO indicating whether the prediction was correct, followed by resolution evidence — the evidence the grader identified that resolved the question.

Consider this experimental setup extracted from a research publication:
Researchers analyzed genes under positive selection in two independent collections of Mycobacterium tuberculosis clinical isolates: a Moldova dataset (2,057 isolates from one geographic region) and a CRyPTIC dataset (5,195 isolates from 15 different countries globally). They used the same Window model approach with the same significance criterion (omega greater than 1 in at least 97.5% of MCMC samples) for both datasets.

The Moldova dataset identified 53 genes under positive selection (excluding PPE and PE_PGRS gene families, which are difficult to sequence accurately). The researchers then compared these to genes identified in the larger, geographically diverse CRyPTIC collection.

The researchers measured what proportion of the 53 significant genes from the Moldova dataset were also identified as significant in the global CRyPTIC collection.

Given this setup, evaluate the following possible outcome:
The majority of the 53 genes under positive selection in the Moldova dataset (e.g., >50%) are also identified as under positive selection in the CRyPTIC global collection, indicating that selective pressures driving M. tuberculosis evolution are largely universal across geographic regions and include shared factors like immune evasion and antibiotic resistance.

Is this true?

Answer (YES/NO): NO